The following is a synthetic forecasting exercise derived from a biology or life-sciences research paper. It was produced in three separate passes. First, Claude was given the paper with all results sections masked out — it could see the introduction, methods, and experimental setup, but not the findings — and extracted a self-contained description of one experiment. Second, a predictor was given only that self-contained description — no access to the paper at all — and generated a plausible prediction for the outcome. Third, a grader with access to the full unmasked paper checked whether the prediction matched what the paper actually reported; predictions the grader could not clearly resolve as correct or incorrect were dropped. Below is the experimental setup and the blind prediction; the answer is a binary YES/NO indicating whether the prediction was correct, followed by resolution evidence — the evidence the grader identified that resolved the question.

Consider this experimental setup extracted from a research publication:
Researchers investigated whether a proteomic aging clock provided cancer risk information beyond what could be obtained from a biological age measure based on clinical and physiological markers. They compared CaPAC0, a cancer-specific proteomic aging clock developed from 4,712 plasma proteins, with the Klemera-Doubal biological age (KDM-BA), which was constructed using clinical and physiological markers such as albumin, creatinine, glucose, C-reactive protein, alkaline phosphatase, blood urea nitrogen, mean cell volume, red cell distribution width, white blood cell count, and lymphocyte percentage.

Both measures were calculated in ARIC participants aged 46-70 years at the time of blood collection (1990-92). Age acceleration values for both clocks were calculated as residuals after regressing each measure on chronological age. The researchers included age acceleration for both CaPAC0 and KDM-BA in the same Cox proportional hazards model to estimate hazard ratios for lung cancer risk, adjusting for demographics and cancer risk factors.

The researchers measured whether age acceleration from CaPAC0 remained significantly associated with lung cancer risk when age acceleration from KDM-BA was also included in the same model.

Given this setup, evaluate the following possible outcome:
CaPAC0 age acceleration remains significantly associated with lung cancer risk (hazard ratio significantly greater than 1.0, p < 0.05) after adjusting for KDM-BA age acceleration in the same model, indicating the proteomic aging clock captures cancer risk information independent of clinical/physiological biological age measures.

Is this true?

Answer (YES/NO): YES